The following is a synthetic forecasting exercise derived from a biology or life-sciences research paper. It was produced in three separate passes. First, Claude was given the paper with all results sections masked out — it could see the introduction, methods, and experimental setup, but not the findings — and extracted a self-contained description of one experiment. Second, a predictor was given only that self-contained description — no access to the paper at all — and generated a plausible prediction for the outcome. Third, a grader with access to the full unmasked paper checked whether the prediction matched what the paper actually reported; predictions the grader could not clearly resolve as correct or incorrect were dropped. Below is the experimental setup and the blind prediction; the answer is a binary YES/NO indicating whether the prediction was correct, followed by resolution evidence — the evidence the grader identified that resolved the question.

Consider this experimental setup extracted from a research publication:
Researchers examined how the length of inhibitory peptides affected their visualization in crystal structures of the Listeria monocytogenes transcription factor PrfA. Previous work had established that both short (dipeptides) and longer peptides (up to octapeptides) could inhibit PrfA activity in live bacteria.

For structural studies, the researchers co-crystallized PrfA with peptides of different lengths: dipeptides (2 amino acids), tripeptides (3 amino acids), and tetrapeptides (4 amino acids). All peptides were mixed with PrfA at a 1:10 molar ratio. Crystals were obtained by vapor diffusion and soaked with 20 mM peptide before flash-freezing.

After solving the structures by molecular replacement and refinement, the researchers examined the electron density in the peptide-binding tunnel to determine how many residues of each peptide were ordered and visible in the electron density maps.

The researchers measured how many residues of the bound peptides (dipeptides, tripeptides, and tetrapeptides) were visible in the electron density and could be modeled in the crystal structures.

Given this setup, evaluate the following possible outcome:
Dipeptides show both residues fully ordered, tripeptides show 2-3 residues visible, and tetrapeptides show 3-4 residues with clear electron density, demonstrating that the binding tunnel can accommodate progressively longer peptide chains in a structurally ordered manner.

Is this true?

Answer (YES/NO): NO